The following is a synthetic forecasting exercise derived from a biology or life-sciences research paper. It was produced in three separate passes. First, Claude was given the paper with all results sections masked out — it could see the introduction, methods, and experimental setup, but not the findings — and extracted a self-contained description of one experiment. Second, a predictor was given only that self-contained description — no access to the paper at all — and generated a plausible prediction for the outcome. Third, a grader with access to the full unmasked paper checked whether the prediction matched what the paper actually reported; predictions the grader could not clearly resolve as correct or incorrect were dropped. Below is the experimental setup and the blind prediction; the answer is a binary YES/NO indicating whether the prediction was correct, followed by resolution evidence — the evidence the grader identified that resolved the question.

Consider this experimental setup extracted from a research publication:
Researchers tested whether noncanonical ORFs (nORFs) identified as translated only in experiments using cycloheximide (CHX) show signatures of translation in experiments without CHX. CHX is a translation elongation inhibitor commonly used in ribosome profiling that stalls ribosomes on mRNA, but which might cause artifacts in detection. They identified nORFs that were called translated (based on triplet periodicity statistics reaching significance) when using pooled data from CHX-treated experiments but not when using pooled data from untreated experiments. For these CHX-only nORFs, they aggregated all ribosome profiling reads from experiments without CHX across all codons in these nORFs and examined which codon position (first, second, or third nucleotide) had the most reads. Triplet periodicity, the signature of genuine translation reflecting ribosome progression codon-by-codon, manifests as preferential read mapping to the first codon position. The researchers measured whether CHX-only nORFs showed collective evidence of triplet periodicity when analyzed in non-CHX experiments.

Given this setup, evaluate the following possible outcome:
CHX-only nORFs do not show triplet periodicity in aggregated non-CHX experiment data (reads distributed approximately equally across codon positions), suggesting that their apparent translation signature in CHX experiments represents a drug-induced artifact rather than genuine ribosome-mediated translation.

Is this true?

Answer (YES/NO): NO